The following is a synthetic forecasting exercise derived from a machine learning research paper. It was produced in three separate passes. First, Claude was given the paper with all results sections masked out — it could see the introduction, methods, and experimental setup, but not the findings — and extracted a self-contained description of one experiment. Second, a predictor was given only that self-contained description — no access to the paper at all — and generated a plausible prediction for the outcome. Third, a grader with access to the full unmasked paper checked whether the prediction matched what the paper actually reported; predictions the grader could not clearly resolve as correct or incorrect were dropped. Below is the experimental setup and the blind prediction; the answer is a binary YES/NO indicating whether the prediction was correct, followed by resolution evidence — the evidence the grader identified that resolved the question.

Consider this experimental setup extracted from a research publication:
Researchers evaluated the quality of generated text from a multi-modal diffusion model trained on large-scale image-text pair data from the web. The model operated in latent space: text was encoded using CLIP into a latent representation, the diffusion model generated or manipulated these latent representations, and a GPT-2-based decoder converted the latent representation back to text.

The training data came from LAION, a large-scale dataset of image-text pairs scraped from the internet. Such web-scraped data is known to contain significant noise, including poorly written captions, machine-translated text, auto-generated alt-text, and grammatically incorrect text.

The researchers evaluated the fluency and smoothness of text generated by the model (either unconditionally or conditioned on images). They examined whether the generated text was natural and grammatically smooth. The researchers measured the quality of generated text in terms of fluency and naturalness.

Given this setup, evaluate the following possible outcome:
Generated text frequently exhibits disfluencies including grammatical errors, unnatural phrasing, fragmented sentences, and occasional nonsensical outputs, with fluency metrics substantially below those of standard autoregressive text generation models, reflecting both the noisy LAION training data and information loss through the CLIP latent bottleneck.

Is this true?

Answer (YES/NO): NO